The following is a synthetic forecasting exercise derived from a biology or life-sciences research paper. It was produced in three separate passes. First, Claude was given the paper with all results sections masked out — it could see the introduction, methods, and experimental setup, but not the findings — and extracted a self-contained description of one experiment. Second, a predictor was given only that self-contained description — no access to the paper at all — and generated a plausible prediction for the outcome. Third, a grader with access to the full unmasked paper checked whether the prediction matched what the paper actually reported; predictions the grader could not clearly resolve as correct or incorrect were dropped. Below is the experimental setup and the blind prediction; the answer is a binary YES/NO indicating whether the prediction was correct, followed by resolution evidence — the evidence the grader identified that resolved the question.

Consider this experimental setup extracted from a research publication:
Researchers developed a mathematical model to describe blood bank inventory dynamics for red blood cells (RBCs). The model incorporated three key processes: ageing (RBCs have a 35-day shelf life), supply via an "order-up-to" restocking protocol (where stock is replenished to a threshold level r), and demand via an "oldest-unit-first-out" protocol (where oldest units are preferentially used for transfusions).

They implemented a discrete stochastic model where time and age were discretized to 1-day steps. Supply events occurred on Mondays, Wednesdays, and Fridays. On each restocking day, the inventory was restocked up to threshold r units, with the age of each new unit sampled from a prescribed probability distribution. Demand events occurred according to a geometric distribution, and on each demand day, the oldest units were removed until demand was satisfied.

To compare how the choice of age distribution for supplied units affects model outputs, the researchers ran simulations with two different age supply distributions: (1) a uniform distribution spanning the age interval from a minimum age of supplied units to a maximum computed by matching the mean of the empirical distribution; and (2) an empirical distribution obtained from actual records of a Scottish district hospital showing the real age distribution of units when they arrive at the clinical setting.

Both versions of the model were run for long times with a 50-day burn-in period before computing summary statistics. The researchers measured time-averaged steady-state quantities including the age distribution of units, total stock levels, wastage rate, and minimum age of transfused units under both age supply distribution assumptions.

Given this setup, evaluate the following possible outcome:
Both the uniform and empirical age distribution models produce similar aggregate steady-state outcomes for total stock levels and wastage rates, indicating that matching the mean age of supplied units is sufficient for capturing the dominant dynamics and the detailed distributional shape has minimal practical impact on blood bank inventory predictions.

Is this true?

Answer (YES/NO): YES